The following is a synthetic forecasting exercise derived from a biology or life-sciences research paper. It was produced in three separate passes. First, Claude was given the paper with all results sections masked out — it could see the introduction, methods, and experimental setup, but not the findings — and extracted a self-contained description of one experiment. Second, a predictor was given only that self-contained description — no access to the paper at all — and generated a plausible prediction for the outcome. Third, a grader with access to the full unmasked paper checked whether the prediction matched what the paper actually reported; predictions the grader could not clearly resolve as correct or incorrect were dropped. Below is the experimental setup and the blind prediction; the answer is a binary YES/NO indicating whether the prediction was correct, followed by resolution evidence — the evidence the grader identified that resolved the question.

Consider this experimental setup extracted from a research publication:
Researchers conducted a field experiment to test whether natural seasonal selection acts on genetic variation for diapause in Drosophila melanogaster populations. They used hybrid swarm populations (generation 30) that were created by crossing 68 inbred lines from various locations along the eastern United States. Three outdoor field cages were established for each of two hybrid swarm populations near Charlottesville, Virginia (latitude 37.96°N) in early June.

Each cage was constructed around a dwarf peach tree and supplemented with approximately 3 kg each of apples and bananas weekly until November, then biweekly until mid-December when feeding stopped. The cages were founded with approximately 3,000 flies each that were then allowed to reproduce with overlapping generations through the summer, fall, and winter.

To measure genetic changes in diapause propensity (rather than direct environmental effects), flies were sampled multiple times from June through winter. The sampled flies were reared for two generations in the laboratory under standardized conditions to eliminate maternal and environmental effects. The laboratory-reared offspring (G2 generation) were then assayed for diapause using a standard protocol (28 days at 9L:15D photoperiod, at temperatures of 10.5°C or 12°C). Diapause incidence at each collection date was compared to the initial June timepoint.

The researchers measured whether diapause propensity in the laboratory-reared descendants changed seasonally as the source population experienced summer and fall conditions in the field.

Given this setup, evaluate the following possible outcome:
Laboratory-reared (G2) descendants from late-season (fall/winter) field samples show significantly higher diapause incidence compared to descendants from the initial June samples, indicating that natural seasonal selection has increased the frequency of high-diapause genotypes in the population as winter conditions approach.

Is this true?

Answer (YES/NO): YES